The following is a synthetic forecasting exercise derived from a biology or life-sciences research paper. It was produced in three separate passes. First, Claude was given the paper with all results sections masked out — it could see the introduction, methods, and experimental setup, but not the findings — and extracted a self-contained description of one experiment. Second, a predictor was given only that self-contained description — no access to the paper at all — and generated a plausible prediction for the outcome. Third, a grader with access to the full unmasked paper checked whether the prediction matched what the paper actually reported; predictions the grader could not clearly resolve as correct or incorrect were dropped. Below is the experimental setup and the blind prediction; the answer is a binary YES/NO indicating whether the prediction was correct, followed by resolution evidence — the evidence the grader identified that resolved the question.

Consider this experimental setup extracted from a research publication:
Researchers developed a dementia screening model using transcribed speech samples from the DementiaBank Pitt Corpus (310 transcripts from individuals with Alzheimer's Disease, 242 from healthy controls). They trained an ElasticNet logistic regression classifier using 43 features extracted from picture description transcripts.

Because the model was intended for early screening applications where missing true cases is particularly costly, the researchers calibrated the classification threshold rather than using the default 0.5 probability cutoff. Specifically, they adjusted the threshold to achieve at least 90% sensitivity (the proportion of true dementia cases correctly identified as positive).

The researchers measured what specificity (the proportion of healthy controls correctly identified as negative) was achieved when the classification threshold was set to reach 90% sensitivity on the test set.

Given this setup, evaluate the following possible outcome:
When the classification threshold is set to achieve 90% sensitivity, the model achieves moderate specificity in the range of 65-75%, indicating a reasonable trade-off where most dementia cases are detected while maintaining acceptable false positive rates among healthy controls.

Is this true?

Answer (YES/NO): YES